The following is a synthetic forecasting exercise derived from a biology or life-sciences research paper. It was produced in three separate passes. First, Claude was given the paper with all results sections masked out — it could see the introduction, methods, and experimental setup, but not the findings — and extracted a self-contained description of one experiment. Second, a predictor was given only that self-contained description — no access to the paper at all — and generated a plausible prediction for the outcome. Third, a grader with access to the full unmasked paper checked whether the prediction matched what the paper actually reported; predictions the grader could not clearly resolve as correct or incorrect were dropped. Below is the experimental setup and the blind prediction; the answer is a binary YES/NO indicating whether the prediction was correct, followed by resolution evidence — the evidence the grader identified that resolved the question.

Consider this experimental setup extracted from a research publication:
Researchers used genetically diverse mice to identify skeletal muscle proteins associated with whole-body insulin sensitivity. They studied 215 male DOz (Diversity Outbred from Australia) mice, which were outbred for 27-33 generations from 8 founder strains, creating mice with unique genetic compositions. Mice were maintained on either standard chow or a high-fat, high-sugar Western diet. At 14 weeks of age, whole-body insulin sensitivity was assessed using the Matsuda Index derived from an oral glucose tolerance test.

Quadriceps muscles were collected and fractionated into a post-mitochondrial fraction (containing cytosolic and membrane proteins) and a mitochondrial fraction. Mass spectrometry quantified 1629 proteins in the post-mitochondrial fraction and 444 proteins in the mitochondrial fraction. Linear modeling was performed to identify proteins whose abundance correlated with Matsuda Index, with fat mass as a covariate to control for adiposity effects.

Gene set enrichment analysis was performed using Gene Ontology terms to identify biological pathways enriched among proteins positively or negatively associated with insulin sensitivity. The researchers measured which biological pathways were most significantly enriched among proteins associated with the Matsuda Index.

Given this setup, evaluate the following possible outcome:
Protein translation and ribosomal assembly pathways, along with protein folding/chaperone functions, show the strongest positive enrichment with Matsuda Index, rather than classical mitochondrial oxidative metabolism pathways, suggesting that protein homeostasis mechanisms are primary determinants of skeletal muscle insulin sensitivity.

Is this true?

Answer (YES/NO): NO